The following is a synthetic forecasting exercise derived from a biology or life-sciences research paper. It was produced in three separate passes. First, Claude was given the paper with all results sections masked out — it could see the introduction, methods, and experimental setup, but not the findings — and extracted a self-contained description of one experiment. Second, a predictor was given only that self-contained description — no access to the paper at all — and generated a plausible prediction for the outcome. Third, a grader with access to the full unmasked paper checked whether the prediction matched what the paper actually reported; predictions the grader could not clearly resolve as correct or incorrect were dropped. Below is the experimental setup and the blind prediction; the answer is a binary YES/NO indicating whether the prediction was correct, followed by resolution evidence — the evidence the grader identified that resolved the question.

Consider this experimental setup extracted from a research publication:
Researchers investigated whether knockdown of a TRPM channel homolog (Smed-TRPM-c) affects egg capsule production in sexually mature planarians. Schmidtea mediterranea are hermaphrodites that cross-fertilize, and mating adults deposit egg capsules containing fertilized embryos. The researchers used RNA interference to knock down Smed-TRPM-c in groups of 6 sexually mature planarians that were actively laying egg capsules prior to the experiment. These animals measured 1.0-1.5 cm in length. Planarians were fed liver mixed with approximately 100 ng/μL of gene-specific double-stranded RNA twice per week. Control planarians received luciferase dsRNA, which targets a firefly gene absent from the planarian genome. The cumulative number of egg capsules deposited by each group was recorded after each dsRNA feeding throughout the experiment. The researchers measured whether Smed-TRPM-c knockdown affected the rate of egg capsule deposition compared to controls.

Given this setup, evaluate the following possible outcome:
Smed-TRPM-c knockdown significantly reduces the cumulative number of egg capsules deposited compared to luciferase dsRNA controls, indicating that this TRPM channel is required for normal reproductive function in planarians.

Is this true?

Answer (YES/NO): NO